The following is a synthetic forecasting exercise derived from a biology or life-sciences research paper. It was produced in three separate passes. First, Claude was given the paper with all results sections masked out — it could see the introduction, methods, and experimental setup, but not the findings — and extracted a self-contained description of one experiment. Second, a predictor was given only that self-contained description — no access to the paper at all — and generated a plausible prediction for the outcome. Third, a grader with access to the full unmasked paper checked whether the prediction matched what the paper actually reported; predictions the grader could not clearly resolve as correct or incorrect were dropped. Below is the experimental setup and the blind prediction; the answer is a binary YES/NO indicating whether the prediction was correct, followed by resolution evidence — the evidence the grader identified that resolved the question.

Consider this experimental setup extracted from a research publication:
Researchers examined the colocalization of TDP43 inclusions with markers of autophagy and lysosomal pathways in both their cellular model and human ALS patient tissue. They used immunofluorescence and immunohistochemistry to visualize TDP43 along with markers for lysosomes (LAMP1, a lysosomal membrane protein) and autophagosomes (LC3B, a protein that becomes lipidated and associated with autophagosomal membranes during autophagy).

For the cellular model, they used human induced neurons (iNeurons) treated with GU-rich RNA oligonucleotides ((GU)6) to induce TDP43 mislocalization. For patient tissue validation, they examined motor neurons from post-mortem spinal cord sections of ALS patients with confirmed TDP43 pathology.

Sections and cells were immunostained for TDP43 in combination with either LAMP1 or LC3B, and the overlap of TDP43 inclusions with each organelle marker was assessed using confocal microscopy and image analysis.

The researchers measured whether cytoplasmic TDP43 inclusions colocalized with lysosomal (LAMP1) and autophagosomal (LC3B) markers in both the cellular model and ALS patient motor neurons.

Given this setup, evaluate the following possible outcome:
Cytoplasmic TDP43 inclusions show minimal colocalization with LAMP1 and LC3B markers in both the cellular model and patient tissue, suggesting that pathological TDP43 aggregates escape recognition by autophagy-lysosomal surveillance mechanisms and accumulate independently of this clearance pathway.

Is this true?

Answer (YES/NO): NO